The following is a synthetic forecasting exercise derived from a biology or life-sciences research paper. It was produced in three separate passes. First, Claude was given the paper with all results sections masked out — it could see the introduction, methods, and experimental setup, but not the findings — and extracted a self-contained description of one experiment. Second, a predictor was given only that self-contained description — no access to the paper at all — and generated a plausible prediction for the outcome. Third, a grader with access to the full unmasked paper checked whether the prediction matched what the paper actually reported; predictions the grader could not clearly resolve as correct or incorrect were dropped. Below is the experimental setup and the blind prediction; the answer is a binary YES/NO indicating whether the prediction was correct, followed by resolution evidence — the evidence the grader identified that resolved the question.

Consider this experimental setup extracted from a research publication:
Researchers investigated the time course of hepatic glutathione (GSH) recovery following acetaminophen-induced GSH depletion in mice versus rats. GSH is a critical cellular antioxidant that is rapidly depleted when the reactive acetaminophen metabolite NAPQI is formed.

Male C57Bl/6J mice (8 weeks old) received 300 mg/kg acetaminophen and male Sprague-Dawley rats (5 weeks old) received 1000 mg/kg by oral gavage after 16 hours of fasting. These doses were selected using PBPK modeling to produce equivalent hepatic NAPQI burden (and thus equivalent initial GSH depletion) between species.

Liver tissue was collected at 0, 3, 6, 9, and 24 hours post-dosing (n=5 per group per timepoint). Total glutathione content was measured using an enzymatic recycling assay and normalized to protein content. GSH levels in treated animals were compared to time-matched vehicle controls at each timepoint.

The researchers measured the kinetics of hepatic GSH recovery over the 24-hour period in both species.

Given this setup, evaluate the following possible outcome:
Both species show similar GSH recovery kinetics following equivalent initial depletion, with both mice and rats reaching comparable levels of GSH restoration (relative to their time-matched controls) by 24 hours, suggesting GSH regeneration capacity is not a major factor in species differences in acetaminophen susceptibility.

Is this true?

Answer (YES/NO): NO